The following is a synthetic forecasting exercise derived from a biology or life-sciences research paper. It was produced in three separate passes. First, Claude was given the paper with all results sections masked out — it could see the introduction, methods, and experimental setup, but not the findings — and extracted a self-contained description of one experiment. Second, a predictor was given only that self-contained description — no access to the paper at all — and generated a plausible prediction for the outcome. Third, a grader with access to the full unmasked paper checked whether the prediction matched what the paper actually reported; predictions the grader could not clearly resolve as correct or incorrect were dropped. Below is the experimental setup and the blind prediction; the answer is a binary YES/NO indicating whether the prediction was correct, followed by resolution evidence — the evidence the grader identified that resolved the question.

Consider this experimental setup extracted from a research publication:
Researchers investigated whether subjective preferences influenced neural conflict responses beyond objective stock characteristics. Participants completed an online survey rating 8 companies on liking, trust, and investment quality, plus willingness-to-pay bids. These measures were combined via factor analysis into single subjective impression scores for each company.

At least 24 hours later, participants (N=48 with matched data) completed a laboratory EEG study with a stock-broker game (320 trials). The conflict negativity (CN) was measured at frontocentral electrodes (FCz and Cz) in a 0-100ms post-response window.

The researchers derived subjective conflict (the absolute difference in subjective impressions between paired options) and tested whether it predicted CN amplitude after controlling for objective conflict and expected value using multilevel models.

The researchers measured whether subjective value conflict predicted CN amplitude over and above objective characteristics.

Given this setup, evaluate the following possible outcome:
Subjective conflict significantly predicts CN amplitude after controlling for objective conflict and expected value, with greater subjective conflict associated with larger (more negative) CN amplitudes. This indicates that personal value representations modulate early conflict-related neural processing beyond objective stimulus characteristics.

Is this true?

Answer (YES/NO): NO